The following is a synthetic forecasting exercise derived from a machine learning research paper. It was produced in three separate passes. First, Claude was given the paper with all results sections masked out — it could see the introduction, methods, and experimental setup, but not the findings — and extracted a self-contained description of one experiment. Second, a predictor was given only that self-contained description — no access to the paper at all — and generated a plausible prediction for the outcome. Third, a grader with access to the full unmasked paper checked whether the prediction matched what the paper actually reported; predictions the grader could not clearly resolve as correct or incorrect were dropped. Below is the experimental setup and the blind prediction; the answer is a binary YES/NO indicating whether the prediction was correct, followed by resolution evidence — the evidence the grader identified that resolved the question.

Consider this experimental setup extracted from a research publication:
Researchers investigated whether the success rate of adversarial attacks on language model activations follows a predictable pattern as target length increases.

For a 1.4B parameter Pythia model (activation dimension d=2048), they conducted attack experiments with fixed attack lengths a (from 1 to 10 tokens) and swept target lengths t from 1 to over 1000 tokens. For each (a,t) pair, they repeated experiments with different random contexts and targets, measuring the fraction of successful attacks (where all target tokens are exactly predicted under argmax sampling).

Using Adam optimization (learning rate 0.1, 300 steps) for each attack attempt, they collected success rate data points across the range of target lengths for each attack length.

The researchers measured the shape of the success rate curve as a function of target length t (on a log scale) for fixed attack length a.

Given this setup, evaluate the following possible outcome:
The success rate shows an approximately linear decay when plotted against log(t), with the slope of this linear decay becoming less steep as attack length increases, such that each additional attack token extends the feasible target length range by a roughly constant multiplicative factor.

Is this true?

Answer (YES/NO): NO